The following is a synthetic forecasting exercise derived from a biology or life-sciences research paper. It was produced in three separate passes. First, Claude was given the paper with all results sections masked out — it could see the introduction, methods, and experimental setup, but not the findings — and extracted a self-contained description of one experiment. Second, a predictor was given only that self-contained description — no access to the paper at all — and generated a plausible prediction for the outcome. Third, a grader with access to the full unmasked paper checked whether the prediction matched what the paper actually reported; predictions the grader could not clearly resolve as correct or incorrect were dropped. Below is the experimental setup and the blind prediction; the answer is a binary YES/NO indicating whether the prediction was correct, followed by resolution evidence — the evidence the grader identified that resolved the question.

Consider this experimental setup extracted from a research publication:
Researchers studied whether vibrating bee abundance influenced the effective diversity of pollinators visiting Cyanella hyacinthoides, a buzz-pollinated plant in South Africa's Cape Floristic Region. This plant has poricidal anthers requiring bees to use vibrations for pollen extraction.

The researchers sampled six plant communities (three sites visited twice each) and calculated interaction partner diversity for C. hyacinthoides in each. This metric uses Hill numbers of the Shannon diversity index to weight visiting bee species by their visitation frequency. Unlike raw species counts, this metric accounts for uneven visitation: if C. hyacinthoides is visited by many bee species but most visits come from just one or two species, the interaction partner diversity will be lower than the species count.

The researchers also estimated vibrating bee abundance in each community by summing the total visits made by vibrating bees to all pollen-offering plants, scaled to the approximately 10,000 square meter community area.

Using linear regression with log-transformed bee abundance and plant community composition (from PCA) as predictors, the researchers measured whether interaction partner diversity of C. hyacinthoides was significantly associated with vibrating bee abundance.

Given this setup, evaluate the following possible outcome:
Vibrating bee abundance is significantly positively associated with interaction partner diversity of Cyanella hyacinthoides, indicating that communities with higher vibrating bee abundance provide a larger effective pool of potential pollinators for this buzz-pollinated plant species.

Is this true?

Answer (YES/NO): NO